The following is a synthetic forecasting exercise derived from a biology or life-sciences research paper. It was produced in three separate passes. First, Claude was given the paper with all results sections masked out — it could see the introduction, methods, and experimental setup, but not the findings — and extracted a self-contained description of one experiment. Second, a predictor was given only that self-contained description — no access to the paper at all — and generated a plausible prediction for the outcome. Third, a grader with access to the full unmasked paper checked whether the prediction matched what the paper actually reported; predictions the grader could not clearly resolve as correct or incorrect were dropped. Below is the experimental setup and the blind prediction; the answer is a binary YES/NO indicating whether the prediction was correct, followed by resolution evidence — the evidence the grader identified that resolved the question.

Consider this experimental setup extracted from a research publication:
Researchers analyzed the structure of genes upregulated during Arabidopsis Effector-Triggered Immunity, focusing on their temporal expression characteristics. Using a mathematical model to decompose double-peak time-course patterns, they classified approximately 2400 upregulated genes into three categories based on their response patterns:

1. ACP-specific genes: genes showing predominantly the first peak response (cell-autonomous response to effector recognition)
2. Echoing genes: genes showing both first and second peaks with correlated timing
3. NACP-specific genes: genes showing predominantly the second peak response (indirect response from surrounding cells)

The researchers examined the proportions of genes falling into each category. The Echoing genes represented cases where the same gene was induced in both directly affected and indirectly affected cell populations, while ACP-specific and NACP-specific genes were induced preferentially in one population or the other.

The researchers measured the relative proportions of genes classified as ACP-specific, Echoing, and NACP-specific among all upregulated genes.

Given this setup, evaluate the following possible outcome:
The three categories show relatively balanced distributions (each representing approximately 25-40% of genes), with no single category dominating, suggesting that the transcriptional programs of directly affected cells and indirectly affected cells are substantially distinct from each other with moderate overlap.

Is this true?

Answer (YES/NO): NO